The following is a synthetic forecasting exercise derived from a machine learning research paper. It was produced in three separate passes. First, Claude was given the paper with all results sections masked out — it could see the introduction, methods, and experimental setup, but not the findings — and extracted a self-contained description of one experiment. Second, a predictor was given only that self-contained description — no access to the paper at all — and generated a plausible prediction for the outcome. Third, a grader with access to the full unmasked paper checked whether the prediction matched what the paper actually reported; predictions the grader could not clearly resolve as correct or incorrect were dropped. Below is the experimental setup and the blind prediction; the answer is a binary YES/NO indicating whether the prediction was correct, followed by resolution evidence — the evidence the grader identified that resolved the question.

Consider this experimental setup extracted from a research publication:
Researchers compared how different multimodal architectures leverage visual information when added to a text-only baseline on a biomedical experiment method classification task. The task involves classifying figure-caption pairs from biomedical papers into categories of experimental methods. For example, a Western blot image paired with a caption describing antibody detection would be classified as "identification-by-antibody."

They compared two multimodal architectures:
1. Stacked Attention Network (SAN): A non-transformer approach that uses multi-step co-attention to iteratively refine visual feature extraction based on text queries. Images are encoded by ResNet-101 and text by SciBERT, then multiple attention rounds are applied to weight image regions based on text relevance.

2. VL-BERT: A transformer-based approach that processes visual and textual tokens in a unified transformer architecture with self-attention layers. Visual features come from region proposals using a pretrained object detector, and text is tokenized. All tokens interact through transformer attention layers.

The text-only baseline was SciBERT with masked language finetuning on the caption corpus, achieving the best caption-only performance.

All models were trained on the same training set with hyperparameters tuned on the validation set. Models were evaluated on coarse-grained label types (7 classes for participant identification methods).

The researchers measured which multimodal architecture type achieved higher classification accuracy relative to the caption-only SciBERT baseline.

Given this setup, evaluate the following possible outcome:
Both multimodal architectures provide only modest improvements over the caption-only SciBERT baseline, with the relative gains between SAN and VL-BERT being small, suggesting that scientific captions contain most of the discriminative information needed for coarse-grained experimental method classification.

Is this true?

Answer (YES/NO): NO